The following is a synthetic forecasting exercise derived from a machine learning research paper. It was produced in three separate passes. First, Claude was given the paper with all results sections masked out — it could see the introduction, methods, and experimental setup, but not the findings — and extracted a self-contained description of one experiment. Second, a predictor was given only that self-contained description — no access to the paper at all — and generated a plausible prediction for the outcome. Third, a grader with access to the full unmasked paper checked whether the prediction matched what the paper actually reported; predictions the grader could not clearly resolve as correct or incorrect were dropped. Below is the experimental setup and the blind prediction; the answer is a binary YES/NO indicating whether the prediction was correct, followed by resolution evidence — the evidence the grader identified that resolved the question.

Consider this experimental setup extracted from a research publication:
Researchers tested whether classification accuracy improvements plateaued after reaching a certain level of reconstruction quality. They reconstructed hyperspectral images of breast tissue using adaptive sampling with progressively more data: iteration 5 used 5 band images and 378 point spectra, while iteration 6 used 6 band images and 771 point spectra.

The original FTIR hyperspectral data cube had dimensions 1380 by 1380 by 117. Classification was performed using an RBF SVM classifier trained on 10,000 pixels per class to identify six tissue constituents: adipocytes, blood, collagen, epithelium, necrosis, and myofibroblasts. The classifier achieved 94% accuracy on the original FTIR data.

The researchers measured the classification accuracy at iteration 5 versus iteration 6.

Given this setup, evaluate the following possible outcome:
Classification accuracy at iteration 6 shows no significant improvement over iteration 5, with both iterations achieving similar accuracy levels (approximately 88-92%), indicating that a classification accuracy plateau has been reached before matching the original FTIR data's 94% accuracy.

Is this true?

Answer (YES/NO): NO